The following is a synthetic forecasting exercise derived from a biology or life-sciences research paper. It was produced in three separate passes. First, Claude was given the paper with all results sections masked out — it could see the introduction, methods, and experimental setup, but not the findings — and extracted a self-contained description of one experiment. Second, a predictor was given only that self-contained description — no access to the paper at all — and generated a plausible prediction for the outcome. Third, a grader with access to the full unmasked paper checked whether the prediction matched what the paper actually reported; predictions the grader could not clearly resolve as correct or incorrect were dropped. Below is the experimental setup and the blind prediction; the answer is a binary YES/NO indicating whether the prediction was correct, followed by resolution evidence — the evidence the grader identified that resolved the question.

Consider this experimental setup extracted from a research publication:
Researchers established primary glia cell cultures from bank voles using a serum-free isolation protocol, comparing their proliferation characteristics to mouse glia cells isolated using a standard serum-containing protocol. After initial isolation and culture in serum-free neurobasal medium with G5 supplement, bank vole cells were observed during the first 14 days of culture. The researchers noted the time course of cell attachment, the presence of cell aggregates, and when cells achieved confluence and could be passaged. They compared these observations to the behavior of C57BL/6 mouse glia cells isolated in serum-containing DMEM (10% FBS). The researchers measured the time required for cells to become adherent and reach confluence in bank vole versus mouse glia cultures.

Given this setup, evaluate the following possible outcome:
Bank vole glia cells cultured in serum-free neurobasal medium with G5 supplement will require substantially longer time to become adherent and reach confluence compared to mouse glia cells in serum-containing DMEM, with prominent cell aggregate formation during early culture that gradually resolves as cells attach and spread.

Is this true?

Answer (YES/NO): NO